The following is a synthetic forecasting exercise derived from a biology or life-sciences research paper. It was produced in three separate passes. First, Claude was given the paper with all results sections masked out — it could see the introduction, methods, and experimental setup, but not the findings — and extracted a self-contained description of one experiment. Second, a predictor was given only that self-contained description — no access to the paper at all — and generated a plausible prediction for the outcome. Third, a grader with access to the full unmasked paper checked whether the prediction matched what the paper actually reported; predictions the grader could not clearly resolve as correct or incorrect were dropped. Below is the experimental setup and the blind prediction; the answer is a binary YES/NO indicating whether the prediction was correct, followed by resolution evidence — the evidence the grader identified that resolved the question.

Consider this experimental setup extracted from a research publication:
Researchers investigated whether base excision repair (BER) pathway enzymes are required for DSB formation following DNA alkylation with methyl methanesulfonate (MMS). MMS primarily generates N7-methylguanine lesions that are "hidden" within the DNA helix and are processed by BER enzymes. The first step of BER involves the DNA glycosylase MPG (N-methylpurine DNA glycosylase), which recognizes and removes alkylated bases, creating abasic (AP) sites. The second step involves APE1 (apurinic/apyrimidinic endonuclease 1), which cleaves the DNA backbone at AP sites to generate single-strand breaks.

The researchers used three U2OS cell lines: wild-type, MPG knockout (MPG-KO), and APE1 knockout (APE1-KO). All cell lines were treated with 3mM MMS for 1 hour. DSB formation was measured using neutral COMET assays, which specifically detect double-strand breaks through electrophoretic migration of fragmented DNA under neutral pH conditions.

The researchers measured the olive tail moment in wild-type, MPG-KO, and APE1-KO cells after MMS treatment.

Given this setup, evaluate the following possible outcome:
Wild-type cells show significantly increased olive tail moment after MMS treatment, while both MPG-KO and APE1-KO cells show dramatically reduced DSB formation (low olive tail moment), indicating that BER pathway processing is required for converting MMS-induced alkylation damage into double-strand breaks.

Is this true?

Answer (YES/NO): YES